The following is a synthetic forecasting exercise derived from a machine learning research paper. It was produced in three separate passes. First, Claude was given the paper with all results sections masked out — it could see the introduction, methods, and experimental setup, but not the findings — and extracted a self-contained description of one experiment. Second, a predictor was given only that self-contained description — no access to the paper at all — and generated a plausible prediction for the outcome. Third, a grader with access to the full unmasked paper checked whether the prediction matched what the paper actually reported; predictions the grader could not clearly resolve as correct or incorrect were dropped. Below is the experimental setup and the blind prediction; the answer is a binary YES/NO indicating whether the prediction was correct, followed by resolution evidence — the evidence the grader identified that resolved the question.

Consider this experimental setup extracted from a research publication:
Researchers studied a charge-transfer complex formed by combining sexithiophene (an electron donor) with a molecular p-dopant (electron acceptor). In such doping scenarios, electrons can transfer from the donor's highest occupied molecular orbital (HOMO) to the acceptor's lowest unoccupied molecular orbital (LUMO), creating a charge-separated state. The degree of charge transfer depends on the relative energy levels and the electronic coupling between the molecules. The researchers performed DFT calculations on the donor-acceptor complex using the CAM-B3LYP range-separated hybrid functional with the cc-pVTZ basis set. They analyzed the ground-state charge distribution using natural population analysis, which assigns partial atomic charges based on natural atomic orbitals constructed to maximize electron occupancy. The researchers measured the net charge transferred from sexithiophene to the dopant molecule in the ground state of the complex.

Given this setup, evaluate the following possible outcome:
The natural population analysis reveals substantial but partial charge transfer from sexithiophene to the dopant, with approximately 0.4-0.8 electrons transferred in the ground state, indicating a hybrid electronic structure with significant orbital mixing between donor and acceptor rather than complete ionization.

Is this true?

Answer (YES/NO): NO